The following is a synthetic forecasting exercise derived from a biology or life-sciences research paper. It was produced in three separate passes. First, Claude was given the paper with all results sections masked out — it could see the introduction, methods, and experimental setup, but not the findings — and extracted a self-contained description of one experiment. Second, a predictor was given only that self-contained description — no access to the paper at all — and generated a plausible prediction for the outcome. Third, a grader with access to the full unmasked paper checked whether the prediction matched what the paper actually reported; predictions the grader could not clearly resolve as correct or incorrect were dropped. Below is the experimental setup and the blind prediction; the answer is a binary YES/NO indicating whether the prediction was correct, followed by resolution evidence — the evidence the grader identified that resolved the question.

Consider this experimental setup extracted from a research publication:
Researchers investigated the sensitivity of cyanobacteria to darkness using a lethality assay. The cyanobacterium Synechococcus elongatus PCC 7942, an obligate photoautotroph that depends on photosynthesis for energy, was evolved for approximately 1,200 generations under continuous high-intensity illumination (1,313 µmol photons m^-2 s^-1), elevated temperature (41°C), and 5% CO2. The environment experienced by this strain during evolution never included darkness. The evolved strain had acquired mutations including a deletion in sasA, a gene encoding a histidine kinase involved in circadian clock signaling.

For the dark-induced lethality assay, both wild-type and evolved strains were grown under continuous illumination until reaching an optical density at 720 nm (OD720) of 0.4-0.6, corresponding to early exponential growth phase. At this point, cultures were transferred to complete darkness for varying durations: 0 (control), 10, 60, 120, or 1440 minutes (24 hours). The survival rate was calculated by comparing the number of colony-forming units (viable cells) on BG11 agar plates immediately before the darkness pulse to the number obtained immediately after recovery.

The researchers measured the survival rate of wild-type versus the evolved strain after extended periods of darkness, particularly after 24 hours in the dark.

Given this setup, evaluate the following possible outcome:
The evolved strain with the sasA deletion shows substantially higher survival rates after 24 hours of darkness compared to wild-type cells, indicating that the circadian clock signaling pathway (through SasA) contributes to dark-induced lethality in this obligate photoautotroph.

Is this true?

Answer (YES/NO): NO